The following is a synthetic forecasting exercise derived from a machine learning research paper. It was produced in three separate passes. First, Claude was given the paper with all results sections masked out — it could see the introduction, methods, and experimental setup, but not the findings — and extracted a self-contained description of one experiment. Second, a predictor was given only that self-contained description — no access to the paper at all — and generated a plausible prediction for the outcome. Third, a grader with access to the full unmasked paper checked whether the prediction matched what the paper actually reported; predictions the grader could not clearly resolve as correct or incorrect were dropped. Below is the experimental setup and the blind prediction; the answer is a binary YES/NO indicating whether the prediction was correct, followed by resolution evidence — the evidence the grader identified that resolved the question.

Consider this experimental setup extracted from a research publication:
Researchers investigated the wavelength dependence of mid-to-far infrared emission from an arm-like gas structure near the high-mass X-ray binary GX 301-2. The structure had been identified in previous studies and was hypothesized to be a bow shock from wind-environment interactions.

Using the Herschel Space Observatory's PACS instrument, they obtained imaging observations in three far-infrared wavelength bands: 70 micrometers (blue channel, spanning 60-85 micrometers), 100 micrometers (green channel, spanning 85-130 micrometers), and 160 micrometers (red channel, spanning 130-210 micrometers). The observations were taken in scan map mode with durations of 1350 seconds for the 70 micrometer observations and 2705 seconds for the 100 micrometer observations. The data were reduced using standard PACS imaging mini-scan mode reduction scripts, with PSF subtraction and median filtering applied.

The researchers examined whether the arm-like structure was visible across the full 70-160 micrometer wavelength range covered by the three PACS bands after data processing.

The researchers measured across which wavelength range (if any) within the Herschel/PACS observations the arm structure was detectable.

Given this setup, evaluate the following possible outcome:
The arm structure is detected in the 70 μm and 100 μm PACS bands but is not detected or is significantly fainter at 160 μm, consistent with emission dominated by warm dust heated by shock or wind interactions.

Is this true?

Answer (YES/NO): NO